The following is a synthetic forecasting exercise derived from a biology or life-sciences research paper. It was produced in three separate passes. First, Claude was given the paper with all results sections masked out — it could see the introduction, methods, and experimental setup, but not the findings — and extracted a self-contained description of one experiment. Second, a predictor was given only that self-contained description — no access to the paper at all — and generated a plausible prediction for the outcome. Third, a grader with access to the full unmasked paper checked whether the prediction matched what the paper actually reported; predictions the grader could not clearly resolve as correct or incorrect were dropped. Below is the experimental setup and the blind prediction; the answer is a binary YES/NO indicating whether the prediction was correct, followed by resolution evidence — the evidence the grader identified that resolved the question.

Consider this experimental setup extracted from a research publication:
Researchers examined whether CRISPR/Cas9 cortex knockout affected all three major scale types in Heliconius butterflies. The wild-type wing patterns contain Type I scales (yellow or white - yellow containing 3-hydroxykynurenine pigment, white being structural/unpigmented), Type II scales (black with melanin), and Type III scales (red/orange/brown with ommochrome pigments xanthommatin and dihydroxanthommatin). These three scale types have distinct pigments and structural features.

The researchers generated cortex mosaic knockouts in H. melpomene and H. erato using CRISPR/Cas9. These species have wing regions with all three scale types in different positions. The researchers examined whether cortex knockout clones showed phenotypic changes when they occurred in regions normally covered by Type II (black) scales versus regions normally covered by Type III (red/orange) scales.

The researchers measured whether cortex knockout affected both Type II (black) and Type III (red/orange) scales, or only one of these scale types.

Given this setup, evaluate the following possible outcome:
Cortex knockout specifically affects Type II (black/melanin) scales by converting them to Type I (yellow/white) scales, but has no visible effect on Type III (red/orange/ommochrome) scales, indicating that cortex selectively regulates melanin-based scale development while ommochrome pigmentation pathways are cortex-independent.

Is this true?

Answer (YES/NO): NO